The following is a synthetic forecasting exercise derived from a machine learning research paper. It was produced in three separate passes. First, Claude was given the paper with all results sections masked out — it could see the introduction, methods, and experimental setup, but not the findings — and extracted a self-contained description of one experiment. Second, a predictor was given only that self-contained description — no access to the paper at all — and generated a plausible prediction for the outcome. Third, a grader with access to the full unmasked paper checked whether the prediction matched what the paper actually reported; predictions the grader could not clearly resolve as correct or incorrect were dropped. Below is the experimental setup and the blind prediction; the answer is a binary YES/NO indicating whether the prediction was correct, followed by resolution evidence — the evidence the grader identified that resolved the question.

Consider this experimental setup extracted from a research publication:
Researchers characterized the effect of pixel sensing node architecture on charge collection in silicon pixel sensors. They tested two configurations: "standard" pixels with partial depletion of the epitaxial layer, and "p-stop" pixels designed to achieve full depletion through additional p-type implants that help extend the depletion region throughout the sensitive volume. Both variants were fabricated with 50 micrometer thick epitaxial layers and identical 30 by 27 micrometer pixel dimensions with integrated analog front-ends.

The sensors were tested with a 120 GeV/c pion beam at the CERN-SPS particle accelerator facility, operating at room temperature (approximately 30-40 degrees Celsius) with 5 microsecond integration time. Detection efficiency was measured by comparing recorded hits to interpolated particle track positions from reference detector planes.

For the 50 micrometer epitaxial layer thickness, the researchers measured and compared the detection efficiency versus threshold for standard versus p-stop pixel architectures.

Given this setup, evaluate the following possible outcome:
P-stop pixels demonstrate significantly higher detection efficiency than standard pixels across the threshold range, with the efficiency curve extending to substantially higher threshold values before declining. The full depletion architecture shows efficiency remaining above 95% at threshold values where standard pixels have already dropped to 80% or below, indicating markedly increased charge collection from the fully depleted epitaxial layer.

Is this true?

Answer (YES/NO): NO